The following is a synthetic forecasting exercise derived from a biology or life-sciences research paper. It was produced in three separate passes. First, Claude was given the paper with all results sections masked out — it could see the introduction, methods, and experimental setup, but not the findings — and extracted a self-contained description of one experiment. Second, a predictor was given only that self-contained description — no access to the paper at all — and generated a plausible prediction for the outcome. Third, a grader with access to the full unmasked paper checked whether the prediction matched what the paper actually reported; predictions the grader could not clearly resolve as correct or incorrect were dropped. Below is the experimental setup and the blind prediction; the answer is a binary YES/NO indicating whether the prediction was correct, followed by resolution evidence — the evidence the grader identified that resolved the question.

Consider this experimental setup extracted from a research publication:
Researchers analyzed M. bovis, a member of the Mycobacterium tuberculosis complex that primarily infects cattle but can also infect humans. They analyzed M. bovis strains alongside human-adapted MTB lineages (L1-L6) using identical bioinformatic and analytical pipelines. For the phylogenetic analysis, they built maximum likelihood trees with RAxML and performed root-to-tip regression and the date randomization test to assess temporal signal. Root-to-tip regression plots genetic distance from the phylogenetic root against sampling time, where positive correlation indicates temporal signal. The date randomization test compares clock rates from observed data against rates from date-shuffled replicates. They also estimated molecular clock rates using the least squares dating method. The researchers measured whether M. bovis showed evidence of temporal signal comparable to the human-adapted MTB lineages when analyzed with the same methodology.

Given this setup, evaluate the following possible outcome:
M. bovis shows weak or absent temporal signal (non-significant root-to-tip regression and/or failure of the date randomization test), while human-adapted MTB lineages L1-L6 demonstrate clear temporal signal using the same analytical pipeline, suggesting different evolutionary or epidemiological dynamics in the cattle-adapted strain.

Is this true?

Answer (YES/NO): NO